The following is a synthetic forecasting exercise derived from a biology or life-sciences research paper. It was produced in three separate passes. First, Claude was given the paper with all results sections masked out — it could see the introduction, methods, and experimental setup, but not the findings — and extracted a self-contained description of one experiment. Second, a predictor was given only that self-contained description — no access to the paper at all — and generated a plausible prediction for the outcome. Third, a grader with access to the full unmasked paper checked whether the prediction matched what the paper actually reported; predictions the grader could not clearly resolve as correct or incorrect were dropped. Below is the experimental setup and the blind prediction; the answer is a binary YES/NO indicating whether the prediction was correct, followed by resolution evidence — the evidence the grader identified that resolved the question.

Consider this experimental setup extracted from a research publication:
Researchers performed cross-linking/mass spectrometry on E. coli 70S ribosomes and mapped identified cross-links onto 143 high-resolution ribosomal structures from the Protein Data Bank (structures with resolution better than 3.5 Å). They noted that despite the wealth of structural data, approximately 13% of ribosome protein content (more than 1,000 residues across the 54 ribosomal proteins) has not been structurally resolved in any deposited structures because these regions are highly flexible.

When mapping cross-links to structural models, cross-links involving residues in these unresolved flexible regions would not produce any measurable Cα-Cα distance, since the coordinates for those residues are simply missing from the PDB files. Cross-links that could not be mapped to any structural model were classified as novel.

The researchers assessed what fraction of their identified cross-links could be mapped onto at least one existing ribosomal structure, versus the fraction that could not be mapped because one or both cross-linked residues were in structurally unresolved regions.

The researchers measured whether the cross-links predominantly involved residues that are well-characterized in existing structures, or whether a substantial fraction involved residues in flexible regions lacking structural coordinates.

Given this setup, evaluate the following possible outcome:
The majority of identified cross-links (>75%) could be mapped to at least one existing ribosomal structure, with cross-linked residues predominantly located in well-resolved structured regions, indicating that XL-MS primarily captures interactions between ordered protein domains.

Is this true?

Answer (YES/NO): NO